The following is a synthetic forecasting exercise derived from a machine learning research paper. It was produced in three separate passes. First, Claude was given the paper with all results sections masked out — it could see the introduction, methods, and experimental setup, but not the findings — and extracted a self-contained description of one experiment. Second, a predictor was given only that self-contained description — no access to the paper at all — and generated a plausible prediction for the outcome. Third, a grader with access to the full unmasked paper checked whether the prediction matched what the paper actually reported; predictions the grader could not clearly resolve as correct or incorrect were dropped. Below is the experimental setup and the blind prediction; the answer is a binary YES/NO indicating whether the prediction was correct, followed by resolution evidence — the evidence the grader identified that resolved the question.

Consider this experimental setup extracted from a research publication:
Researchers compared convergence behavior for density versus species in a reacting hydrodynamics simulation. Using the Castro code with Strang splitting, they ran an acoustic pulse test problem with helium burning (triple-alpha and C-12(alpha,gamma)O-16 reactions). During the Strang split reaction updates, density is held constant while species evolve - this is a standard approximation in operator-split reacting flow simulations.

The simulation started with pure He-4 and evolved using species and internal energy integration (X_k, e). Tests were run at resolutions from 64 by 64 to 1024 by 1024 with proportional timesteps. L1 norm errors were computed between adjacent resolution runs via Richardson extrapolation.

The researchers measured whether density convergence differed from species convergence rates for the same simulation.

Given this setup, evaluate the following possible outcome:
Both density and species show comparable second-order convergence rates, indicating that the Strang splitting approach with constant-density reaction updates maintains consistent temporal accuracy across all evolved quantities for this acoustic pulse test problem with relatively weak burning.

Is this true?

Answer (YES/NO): YES